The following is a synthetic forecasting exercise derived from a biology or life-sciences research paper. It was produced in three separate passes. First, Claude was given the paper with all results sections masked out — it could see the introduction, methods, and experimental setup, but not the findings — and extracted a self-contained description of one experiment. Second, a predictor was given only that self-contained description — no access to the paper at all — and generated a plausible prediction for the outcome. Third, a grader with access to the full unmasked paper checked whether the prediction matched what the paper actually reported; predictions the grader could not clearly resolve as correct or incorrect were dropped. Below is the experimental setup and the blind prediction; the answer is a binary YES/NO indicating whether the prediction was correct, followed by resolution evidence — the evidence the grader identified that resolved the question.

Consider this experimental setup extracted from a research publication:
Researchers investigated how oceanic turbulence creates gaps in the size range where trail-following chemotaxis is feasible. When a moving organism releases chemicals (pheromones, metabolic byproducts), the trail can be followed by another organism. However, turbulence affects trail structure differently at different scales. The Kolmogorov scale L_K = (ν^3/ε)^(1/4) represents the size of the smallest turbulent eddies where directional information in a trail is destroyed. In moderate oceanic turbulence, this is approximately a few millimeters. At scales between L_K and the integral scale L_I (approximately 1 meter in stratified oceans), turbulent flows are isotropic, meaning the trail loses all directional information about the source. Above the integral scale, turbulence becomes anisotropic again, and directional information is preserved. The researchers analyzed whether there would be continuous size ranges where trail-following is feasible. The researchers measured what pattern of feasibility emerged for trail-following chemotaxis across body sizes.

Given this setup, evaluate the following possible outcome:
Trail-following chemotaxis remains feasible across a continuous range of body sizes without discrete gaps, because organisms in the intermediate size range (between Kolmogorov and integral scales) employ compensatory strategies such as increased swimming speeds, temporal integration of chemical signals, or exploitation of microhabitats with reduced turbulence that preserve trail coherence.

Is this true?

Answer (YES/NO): NO